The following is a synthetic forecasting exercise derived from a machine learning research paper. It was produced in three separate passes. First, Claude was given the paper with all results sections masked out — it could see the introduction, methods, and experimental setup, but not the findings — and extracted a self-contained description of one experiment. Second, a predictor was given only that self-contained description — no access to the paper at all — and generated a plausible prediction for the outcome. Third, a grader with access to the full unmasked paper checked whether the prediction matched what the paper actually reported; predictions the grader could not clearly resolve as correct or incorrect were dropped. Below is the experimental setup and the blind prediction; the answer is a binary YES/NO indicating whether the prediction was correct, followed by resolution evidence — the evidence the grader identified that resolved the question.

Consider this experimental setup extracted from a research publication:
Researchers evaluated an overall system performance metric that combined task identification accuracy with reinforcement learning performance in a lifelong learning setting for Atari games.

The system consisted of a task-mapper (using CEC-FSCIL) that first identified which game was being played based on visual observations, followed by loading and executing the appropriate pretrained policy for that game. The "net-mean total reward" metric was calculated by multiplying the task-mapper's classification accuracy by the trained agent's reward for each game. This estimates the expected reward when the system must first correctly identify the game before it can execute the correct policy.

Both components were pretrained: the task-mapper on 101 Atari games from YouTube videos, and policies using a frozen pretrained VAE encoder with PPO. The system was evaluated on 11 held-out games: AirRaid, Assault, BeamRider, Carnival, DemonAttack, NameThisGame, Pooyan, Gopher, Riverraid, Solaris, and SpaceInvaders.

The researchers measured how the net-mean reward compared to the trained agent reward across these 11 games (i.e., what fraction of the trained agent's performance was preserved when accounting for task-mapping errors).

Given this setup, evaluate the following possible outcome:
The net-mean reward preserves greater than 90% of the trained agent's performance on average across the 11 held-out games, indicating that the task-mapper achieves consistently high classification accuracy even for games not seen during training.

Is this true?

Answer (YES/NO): NO